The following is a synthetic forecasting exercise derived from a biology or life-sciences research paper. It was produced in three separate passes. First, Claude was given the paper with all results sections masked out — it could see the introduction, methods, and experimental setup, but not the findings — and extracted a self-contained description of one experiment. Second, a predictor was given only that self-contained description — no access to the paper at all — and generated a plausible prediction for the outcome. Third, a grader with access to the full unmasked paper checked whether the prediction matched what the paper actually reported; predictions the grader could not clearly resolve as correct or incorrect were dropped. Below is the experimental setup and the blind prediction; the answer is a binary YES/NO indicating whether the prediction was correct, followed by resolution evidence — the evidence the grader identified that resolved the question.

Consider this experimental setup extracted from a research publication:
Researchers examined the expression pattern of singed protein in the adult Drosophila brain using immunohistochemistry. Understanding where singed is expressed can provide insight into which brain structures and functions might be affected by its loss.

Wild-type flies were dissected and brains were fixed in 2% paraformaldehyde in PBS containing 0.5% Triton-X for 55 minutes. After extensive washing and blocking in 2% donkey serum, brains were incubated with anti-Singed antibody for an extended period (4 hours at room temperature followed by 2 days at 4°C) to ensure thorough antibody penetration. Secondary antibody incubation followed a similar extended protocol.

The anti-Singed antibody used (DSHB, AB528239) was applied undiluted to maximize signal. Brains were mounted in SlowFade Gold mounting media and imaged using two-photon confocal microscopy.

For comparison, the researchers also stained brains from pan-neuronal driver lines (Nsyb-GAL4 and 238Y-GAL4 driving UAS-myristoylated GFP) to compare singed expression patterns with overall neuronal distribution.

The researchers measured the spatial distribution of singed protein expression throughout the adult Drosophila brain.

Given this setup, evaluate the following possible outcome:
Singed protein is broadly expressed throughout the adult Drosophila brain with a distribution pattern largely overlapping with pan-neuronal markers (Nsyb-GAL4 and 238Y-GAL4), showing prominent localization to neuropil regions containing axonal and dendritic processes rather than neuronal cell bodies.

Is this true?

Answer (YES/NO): NO